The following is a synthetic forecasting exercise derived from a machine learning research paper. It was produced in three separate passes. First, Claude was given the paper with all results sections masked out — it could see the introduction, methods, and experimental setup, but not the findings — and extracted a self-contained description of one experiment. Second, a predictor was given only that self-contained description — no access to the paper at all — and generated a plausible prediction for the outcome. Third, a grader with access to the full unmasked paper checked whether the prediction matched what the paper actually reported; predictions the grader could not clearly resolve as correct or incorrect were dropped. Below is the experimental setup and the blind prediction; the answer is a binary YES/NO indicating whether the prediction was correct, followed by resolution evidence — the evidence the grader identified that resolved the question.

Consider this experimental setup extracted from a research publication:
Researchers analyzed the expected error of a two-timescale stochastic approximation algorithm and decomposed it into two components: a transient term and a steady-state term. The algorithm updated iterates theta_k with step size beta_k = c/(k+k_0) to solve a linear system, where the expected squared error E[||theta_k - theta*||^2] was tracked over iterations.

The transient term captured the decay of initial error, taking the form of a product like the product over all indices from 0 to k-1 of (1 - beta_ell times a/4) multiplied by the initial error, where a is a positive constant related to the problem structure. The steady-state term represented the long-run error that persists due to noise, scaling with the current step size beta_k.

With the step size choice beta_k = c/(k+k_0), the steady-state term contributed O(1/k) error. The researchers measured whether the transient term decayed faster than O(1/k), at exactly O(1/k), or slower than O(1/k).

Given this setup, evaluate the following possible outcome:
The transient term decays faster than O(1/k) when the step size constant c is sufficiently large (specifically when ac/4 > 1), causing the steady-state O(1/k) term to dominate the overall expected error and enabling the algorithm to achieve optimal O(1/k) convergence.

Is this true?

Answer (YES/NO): NO